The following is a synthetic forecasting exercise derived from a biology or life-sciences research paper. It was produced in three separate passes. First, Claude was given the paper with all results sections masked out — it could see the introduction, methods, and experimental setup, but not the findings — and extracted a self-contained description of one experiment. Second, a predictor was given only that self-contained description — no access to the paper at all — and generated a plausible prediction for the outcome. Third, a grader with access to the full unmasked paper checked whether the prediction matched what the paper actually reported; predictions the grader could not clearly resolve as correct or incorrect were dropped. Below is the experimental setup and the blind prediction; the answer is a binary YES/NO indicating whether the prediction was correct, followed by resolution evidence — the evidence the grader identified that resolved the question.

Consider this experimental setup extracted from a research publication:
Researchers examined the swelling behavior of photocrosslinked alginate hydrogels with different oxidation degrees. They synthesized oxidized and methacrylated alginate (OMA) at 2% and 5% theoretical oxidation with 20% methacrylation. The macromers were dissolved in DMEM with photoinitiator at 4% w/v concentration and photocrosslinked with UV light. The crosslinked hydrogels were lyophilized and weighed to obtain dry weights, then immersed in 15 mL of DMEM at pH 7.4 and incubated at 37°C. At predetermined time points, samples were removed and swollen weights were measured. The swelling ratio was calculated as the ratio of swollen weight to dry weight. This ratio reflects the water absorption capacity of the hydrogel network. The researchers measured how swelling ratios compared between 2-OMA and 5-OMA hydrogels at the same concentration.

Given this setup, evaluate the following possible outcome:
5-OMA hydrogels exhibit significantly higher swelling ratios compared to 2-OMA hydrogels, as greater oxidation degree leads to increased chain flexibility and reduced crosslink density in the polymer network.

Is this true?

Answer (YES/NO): NO